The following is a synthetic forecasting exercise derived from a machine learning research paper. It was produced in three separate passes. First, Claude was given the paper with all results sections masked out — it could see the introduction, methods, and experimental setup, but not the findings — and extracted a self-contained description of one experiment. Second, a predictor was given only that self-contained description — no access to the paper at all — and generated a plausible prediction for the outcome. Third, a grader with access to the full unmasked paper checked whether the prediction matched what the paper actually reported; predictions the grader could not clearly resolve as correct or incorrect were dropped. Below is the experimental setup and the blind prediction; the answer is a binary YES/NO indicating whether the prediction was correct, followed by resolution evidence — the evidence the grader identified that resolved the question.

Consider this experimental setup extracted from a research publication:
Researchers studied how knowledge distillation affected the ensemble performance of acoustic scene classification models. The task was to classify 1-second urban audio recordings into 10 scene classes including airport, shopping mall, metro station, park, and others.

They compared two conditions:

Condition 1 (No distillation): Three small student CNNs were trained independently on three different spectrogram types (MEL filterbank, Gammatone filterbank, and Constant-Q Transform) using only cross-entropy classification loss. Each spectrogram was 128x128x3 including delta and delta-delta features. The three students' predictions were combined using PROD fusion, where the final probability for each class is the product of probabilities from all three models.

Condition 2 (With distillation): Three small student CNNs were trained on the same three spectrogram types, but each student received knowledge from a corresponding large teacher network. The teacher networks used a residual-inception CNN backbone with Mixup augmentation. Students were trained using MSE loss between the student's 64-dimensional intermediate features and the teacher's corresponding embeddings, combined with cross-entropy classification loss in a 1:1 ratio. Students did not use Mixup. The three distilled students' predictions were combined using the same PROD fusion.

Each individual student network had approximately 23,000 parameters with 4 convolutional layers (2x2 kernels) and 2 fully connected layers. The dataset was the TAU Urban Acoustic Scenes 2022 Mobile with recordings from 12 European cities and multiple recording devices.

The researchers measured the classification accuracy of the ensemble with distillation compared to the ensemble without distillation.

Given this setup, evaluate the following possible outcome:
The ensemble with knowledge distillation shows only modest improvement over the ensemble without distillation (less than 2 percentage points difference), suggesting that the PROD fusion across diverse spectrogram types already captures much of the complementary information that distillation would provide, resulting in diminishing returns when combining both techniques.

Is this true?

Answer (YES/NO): YES